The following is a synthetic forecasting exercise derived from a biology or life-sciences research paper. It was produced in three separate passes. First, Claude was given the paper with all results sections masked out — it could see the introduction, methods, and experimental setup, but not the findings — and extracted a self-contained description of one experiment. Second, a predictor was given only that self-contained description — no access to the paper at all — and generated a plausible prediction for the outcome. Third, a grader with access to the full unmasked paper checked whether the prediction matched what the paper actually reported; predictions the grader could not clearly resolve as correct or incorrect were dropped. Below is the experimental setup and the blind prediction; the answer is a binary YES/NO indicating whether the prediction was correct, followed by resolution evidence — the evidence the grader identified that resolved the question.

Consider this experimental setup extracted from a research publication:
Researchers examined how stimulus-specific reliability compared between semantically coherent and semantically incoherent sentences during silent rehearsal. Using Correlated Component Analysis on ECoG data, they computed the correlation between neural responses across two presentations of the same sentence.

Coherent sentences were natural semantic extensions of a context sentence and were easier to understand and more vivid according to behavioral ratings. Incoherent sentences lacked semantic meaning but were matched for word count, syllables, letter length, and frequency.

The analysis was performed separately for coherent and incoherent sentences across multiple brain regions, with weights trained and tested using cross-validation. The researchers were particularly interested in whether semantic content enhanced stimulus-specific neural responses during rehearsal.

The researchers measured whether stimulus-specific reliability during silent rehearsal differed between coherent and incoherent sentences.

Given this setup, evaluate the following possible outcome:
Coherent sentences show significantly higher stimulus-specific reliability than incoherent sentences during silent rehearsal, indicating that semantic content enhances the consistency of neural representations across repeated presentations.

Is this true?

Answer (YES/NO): NO